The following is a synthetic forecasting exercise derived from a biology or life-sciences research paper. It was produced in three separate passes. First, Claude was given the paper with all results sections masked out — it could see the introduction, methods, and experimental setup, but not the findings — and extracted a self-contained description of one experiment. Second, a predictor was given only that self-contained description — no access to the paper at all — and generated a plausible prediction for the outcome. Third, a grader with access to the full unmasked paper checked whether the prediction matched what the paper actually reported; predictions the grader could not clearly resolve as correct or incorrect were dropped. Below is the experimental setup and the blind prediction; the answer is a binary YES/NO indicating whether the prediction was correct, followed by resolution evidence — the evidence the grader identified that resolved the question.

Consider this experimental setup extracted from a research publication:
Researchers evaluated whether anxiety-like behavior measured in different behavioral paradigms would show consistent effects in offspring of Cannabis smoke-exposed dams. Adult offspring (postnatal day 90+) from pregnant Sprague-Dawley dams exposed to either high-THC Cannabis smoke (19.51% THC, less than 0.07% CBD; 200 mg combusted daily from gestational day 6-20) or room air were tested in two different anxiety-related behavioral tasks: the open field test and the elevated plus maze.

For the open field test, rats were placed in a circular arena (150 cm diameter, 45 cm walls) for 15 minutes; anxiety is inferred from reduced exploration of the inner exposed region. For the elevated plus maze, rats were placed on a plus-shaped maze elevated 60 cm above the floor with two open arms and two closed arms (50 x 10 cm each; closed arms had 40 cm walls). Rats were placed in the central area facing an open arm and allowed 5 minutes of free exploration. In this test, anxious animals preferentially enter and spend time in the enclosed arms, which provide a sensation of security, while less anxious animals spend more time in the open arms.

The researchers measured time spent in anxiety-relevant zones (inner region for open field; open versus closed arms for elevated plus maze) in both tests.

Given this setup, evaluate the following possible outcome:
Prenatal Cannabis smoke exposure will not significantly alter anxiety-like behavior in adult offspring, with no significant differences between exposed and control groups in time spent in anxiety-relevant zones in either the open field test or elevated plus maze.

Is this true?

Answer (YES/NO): NO